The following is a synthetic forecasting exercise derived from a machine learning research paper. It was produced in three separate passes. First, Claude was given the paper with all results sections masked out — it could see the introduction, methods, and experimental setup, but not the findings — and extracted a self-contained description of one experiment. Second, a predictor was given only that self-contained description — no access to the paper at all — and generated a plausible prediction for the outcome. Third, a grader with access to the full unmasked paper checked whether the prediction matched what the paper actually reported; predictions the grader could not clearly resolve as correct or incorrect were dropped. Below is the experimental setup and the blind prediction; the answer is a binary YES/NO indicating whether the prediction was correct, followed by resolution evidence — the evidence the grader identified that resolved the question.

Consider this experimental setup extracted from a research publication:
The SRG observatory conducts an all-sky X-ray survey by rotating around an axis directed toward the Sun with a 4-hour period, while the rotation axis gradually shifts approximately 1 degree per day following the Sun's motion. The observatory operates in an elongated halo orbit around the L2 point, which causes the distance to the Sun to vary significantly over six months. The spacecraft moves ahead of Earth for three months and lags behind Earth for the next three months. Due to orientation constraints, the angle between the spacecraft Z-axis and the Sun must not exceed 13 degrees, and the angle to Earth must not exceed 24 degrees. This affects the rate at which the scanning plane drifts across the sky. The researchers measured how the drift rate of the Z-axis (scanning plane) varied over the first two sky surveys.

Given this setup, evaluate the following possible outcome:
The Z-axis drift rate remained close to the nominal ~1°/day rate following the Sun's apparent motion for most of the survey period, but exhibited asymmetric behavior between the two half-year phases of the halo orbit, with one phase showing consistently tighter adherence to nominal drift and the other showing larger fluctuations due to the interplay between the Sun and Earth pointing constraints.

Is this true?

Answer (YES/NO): NO